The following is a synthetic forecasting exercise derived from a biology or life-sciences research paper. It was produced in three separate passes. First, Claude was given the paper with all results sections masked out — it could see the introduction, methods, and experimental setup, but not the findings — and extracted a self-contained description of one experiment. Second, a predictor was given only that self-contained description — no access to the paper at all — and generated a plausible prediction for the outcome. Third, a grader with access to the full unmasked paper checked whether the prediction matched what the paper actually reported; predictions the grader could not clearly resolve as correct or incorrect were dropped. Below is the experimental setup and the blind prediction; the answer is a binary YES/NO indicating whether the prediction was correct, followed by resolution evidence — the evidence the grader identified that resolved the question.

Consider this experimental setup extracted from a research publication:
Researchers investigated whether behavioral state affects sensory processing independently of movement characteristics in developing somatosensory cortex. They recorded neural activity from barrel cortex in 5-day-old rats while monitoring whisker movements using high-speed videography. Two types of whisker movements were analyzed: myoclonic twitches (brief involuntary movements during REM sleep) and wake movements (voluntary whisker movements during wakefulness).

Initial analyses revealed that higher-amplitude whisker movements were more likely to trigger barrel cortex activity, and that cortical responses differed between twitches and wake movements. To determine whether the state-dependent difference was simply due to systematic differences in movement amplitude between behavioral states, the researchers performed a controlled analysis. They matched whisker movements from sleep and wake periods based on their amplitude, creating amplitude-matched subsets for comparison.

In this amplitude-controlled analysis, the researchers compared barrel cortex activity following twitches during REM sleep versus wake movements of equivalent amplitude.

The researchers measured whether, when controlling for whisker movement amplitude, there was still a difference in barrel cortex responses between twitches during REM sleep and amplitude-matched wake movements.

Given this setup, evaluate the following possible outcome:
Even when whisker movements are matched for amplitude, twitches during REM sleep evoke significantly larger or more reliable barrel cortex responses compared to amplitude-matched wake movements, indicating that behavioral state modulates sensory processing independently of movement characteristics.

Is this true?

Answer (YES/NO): YES